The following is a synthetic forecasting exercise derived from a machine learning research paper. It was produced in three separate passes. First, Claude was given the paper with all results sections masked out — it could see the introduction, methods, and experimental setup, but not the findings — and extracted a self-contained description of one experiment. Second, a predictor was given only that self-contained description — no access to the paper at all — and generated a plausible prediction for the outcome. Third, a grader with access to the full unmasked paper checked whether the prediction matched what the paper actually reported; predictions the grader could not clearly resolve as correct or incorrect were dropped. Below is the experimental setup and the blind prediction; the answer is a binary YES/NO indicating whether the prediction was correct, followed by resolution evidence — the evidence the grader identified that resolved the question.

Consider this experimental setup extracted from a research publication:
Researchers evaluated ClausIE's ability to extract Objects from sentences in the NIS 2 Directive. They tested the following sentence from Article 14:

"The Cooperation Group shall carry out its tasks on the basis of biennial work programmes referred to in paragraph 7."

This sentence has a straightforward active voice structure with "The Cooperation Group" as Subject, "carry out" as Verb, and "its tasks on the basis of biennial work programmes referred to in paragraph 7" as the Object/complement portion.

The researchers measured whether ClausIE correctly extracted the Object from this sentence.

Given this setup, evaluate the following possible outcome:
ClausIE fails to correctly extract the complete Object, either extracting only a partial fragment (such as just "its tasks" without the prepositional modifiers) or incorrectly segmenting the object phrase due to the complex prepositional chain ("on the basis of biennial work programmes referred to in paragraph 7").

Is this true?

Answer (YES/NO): NO